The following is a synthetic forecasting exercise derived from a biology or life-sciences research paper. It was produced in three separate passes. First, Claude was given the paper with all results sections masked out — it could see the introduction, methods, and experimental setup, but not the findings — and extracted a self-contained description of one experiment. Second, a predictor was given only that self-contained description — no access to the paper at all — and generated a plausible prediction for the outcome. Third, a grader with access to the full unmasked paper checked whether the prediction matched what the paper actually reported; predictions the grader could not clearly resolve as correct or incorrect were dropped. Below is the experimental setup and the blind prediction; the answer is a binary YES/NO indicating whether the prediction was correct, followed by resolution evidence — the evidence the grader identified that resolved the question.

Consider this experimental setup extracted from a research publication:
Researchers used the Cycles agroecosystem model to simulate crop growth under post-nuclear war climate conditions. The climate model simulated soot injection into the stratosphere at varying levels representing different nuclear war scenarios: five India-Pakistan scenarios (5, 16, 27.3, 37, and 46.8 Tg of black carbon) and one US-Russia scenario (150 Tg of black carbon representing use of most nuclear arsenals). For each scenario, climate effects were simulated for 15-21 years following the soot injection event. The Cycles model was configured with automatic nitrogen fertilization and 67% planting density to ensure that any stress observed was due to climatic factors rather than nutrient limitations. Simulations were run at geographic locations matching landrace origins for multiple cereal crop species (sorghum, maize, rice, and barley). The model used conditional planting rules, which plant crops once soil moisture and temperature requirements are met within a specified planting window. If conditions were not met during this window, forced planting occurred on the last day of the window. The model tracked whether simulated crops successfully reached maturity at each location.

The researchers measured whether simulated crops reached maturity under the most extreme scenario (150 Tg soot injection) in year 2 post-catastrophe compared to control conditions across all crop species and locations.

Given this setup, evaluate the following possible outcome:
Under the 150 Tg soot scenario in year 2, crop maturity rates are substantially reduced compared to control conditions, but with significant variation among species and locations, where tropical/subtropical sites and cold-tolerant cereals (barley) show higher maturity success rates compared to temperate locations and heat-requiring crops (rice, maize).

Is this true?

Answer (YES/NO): NO